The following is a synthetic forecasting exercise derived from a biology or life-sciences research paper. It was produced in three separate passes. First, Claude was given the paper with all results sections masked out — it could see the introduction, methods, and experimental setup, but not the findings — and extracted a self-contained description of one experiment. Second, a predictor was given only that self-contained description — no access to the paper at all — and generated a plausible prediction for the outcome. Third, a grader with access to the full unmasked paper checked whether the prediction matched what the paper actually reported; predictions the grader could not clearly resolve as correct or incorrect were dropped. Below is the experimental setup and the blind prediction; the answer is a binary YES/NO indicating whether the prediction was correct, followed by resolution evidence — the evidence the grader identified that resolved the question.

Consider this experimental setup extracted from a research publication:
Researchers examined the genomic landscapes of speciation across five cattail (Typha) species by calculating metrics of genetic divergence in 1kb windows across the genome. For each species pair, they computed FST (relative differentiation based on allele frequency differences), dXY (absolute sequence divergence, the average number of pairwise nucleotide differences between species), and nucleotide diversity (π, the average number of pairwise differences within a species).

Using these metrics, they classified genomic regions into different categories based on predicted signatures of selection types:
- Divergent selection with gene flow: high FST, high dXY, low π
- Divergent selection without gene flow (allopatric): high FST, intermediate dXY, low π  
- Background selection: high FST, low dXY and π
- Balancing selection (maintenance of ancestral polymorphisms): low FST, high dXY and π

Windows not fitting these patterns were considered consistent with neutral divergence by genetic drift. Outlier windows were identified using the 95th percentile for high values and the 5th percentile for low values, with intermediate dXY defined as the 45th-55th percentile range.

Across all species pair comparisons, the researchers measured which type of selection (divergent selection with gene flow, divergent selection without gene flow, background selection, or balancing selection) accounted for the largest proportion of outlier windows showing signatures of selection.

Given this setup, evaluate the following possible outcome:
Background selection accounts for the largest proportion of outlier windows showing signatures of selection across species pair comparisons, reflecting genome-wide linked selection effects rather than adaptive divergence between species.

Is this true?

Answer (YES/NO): NO